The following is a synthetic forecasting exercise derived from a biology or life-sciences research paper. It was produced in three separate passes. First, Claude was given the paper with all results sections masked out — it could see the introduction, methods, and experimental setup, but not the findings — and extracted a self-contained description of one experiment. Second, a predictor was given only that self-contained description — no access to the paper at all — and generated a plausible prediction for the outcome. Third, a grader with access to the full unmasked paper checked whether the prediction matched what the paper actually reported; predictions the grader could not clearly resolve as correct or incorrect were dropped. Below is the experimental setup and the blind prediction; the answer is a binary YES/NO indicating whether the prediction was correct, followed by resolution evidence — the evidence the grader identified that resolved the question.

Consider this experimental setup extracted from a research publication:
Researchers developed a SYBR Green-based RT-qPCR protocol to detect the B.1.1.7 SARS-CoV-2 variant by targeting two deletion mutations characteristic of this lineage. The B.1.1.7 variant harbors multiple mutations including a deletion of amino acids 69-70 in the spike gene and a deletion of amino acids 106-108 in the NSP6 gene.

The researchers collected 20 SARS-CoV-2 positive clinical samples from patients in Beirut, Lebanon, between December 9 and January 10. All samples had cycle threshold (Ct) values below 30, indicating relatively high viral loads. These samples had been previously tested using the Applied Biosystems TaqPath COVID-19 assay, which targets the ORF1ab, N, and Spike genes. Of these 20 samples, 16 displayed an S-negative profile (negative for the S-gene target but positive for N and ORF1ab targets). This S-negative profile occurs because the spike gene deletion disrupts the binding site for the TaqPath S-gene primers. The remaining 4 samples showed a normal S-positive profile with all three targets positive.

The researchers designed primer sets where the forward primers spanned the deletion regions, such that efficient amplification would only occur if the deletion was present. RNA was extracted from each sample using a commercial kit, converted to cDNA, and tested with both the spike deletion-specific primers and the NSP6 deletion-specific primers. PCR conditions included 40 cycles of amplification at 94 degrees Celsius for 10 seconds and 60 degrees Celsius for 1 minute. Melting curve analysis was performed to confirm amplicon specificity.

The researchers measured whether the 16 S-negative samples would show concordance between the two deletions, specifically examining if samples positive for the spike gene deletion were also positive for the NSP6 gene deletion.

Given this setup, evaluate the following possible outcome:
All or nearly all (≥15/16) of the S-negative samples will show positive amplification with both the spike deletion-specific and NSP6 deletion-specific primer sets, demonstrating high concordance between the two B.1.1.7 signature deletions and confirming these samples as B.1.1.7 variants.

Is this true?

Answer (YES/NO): YES